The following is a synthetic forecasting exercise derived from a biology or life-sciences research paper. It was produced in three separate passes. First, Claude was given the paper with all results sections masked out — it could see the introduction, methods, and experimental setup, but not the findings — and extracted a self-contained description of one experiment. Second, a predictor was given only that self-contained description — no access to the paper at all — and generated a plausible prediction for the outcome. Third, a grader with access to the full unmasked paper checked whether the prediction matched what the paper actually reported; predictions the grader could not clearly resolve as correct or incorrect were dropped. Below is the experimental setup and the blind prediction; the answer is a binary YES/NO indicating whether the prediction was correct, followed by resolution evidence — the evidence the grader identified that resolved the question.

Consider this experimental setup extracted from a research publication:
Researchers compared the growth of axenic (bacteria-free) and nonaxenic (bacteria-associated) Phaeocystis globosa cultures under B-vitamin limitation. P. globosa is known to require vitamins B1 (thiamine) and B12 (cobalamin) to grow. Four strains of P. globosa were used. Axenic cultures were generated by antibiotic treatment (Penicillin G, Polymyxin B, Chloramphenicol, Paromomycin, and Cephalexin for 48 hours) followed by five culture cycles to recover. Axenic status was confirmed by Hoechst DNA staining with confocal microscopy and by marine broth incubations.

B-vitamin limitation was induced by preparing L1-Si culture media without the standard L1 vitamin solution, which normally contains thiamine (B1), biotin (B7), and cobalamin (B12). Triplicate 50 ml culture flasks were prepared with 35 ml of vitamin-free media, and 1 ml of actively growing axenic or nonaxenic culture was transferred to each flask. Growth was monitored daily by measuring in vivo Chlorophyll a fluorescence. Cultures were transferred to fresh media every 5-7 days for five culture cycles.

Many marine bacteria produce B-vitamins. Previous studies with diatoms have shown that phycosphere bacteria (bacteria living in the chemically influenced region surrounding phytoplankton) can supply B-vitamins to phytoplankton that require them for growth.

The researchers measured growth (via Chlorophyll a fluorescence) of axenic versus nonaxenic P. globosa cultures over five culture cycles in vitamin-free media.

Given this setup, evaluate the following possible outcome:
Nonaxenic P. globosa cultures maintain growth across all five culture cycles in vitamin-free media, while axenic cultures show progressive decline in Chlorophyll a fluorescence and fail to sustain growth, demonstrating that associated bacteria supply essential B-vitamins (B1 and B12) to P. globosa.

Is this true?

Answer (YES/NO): NO